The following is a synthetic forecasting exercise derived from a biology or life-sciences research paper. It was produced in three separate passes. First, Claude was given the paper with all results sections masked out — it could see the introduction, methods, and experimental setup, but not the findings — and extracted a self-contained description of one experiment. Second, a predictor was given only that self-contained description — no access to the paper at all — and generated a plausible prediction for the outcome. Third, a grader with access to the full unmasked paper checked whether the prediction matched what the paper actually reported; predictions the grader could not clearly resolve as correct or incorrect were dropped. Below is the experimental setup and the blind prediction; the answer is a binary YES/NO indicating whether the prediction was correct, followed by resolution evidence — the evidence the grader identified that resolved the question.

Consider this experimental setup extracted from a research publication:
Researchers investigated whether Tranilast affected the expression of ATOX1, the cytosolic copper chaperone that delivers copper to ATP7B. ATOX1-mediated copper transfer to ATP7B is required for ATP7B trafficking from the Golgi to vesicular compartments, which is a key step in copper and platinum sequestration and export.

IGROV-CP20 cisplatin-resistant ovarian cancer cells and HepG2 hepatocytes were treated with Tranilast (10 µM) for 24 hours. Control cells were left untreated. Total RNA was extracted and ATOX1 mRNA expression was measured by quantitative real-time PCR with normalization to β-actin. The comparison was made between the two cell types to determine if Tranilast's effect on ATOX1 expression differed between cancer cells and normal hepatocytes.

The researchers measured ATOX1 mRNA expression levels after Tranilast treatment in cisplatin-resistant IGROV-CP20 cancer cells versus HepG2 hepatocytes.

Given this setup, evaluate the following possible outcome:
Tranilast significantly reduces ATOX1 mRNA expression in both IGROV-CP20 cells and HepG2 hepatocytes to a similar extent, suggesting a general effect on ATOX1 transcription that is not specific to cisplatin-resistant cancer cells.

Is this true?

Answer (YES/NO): NO